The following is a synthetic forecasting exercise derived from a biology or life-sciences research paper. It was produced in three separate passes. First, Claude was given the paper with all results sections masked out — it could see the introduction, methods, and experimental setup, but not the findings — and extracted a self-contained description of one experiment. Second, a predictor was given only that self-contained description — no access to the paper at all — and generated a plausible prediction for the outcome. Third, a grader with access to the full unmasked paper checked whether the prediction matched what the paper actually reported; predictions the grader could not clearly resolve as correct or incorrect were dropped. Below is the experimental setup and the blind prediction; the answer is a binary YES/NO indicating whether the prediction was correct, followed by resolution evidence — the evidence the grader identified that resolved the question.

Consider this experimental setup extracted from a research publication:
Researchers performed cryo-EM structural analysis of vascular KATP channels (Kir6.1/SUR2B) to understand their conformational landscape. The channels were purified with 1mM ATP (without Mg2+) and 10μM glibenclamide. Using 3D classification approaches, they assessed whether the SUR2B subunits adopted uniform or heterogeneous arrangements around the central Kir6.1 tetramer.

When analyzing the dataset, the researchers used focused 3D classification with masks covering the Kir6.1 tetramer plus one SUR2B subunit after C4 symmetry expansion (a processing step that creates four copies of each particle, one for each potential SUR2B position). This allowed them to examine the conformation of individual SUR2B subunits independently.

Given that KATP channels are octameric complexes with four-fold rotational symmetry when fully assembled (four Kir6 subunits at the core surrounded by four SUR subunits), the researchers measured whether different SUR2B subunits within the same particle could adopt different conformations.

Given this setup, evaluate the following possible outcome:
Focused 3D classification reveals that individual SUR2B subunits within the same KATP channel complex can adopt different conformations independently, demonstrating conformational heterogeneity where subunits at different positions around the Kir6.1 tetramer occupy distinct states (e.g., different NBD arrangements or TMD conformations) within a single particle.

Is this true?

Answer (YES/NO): YES